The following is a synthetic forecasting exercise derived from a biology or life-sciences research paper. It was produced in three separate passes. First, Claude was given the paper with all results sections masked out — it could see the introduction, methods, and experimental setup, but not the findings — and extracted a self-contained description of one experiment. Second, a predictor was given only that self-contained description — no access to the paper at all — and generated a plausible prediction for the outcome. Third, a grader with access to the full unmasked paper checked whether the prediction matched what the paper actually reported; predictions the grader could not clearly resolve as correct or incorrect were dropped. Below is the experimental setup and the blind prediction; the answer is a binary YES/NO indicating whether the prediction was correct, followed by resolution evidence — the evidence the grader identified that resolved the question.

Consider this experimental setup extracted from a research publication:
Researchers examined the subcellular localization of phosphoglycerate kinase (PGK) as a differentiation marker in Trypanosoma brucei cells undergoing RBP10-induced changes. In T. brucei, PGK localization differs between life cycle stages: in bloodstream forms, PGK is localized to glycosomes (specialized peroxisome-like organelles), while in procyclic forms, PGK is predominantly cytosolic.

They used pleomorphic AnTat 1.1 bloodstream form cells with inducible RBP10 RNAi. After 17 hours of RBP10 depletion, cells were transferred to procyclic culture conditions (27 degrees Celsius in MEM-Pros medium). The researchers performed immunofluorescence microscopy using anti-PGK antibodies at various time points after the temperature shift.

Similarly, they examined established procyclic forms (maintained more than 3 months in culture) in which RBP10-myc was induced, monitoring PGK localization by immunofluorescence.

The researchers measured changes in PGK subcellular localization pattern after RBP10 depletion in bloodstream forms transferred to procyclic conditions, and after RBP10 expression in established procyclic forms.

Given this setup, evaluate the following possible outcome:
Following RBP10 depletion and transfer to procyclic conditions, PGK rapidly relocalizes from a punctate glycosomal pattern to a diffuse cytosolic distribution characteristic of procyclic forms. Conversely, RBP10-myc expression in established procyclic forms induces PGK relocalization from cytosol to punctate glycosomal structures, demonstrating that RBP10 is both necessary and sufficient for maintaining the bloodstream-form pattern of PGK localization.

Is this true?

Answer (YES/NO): NO